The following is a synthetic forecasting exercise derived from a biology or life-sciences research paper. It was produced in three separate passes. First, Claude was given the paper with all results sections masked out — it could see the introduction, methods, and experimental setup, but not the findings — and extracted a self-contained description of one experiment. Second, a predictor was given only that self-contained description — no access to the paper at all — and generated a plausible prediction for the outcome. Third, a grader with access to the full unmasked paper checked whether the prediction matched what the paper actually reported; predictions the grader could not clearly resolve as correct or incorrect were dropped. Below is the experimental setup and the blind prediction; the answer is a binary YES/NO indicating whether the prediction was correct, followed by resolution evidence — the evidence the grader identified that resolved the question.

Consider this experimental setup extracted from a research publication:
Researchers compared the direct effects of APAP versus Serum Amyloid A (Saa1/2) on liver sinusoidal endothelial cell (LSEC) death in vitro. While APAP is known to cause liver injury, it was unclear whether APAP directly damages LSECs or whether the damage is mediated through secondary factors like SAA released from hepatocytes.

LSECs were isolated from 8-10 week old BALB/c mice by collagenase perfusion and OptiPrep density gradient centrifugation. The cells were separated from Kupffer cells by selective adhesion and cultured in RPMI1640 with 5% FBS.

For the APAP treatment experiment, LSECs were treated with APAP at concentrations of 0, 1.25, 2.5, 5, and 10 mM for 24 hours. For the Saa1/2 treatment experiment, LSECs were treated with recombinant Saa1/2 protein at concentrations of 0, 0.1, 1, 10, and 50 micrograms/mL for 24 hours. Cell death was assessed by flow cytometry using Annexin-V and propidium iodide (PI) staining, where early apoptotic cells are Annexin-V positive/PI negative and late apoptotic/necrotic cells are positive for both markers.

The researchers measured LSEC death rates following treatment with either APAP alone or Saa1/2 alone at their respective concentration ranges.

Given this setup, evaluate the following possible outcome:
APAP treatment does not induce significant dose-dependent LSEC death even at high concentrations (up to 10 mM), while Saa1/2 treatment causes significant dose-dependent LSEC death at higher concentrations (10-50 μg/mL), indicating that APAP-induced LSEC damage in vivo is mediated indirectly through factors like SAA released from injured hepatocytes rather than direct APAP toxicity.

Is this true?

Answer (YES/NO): NO